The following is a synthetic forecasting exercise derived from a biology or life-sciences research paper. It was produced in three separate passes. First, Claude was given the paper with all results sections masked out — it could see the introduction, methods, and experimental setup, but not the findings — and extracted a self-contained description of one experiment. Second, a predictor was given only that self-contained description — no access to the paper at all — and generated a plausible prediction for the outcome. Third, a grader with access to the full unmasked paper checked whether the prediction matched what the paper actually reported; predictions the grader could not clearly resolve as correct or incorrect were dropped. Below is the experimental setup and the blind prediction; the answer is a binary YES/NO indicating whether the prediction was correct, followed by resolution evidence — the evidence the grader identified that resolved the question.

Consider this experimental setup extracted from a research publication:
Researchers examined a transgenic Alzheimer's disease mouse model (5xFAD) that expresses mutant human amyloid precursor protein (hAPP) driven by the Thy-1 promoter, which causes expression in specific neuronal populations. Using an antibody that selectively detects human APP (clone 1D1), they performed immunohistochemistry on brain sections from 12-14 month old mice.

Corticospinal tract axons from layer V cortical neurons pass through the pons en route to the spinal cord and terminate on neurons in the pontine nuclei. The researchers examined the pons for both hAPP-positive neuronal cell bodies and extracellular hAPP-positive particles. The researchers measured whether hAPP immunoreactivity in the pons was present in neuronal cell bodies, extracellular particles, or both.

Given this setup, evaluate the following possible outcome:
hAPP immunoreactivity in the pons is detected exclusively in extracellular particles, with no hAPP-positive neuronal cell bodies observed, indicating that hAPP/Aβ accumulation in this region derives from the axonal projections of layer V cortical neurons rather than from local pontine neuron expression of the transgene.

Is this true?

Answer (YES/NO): YES